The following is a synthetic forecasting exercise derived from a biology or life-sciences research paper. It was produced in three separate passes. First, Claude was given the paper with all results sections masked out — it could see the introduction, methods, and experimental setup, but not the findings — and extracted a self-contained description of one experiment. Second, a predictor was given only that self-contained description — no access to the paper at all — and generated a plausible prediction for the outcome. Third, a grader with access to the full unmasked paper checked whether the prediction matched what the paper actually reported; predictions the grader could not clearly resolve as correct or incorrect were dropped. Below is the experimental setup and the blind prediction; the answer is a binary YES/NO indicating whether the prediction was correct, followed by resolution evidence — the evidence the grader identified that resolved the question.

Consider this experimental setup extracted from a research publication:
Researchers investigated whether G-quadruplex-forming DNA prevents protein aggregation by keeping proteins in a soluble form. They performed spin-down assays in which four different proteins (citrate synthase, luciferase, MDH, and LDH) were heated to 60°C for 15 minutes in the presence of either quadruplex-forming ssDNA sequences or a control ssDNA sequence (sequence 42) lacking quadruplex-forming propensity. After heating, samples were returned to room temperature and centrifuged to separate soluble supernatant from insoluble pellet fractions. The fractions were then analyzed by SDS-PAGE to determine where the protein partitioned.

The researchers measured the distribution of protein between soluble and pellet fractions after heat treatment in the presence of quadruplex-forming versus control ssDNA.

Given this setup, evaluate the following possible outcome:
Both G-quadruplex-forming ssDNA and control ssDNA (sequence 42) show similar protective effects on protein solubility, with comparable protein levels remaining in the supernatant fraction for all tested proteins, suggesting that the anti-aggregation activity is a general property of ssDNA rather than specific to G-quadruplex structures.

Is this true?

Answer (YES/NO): NO